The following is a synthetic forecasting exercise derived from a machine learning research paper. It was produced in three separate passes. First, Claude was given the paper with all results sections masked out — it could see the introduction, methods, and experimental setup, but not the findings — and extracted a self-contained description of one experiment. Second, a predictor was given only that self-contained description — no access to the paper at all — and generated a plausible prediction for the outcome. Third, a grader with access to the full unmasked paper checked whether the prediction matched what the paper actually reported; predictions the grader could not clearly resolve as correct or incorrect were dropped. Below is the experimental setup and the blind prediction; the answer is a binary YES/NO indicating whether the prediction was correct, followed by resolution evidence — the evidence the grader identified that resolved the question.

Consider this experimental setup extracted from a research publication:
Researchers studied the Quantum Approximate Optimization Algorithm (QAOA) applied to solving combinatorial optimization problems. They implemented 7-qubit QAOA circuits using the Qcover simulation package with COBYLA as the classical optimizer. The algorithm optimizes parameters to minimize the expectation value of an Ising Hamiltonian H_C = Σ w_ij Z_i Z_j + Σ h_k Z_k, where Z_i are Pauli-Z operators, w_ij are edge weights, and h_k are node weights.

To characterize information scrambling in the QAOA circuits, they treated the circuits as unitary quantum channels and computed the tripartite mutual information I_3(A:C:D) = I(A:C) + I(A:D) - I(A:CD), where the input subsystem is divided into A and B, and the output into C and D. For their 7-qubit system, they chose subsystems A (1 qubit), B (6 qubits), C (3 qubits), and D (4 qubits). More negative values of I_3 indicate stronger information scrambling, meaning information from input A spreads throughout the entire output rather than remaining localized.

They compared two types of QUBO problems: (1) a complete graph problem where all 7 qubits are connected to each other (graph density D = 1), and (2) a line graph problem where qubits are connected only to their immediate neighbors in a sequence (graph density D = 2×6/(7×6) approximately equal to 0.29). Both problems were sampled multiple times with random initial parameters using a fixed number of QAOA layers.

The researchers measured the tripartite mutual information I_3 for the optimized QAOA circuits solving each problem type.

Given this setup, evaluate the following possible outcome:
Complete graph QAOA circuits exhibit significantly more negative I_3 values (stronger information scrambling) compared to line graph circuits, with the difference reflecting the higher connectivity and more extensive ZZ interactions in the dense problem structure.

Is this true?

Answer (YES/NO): YES